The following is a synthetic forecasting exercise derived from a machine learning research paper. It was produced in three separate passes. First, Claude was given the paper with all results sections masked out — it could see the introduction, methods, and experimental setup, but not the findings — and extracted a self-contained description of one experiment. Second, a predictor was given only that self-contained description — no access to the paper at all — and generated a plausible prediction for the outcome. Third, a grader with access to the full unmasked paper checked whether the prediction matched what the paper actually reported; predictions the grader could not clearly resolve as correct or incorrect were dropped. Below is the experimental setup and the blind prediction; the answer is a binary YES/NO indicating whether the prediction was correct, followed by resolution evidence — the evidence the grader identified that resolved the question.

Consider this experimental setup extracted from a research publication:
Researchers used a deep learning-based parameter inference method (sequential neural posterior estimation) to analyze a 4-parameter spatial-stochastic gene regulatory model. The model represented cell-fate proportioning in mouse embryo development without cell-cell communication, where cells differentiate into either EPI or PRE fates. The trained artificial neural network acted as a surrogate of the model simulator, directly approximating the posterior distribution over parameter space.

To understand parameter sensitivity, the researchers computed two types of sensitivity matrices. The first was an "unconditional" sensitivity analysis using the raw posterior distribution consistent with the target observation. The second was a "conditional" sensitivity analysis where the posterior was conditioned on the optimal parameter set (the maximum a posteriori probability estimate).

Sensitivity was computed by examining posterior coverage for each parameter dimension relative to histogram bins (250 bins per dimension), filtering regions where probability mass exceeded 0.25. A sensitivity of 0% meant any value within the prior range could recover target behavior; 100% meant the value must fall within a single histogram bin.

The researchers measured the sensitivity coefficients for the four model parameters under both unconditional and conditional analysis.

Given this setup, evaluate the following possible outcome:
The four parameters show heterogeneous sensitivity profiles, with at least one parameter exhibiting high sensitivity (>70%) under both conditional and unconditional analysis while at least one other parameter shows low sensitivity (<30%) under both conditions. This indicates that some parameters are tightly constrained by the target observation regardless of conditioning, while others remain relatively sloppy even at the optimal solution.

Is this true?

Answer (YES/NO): NO